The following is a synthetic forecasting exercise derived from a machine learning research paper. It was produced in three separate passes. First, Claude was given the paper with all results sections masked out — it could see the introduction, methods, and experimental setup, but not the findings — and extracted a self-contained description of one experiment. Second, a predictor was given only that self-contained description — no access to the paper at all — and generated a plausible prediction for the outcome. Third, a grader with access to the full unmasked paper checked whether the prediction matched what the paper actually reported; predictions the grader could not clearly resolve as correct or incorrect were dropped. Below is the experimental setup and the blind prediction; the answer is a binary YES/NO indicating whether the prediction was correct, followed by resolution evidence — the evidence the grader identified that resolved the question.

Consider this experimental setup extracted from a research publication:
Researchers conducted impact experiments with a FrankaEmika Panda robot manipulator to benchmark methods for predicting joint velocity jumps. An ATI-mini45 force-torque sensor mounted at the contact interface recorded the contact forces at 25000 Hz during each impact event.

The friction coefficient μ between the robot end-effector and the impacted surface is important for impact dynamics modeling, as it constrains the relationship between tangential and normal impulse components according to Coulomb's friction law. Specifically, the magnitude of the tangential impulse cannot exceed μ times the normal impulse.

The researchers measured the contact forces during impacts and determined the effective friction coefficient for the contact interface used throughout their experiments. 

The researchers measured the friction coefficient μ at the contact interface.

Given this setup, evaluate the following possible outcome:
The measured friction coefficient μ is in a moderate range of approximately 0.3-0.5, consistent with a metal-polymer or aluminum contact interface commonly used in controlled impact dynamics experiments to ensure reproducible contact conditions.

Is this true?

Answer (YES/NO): NO